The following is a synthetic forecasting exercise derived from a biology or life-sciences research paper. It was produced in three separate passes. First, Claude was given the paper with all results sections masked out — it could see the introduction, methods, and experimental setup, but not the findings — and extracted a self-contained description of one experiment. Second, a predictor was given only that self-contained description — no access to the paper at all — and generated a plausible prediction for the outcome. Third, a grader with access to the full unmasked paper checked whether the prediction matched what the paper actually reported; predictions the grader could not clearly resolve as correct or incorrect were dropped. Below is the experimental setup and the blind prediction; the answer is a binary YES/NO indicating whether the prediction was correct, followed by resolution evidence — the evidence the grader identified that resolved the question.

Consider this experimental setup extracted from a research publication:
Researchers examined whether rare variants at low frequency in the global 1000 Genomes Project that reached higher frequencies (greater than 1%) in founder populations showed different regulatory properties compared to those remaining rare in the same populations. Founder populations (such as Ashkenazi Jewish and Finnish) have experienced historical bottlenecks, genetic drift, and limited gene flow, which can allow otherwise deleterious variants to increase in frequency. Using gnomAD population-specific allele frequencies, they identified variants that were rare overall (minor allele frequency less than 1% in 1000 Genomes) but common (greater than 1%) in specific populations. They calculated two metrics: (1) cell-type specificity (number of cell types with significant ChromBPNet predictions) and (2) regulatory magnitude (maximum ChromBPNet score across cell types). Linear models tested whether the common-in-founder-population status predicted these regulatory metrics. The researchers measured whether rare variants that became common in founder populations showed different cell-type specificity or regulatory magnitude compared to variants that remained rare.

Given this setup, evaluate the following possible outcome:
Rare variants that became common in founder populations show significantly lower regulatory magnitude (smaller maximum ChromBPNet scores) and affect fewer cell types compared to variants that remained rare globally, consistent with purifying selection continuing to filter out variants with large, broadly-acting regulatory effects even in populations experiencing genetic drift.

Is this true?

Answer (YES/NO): NO